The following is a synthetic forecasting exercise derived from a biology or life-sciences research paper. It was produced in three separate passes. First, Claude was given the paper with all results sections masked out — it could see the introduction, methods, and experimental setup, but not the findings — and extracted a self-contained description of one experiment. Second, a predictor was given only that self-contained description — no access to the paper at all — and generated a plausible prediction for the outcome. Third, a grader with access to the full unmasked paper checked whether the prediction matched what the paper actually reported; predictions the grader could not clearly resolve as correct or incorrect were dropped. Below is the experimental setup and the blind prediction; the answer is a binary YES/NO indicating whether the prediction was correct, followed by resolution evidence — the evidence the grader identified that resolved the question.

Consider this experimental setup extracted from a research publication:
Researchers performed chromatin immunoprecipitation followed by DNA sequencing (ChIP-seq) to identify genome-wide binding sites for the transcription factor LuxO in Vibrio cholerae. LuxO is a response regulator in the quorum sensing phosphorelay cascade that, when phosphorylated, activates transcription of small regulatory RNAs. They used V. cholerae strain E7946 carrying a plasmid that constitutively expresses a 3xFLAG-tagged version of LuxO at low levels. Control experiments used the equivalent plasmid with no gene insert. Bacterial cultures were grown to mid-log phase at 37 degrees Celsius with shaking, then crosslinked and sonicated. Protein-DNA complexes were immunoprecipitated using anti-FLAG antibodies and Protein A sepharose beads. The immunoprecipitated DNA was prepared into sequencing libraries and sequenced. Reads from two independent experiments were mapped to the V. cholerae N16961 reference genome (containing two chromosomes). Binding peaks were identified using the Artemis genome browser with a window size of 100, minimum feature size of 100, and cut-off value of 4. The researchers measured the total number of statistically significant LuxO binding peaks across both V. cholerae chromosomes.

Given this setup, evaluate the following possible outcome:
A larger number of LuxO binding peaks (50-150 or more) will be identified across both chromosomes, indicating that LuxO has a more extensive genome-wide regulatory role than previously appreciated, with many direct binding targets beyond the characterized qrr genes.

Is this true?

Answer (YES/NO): NO